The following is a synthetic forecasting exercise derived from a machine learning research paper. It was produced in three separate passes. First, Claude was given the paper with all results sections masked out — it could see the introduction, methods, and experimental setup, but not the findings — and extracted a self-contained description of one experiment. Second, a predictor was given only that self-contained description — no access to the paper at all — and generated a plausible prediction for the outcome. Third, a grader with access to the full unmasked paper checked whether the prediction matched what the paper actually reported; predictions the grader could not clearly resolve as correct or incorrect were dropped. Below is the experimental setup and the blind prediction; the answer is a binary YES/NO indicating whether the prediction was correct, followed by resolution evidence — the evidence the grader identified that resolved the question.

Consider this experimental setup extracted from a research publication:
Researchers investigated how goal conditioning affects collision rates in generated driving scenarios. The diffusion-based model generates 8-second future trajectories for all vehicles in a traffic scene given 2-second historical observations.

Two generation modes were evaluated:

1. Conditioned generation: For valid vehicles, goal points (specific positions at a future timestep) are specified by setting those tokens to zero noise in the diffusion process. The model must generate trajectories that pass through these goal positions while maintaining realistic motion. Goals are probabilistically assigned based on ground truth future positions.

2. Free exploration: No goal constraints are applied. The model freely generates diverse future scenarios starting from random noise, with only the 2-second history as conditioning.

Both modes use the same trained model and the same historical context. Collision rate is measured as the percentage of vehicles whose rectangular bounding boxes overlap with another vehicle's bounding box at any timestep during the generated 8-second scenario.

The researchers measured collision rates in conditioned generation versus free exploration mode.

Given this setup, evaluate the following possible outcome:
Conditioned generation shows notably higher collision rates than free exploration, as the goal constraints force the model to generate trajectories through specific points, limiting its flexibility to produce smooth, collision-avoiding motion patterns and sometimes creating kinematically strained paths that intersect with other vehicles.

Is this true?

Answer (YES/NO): NO